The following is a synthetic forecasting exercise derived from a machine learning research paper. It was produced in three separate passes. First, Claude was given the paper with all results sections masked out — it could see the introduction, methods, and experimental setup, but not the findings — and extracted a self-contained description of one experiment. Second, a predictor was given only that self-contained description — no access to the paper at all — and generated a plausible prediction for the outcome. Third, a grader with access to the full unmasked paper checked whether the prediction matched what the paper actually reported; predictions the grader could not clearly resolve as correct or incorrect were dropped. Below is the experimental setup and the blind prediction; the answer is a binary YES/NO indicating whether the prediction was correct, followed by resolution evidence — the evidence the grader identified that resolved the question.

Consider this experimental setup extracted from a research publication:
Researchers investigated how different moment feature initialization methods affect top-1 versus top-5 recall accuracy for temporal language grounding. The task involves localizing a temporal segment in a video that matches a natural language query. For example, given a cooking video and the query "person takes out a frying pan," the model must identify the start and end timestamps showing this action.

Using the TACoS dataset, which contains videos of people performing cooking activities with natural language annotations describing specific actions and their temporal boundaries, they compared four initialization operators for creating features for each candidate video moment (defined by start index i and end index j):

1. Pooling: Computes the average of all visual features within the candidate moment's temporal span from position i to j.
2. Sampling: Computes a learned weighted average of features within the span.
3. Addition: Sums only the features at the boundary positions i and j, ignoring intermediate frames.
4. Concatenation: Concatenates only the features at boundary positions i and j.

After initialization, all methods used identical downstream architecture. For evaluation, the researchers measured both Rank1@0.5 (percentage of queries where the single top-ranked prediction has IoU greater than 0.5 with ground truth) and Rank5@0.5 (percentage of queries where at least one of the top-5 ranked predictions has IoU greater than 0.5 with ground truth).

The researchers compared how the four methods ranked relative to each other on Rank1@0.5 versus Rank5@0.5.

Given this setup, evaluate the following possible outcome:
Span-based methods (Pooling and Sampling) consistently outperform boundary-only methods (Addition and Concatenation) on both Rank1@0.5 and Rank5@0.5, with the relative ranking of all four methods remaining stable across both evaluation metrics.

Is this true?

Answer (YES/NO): NO